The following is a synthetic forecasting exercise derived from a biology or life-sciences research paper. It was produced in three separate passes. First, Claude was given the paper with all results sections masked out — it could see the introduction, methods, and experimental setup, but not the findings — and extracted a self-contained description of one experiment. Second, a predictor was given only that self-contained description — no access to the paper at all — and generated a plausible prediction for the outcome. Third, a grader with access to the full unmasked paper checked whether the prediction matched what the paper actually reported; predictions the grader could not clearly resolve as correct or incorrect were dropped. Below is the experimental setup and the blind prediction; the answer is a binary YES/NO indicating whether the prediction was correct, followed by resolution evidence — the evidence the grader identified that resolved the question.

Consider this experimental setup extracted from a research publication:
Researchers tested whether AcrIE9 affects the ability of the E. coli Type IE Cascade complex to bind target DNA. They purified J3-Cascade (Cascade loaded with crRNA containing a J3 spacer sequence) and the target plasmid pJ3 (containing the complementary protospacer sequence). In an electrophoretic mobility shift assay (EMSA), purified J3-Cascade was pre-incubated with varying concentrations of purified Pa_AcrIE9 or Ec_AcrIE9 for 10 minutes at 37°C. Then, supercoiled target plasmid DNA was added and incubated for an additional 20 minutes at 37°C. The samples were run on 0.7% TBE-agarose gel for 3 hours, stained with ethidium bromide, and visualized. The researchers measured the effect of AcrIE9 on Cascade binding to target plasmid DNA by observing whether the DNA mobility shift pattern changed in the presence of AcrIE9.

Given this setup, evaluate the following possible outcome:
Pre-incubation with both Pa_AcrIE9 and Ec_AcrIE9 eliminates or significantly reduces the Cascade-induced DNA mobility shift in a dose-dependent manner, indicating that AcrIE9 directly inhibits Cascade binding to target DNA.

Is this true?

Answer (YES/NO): YES